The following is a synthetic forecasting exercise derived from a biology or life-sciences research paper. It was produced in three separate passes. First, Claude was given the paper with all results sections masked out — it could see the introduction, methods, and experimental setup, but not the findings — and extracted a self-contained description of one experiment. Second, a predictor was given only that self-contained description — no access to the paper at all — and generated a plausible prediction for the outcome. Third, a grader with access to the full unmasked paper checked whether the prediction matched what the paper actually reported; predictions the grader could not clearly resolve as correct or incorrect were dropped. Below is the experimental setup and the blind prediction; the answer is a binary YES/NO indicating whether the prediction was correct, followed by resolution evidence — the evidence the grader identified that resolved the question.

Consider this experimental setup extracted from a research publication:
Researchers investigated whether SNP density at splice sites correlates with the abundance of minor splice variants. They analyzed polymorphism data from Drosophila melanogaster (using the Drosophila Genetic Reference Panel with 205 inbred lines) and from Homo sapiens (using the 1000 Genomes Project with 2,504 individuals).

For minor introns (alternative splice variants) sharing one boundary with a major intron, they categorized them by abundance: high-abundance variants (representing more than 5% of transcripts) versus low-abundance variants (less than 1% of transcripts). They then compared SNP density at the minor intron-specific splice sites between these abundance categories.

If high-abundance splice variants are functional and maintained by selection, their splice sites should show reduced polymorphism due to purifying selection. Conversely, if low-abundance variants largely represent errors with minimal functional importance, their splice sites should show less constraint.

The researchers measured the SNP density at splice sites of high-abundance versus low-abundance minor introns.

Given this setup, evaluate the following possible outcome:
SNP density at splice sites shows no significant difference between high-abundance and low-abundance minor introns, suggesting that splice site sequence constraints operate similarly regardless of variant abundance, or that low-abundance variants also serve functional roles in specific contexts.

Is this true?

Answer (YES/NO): NO